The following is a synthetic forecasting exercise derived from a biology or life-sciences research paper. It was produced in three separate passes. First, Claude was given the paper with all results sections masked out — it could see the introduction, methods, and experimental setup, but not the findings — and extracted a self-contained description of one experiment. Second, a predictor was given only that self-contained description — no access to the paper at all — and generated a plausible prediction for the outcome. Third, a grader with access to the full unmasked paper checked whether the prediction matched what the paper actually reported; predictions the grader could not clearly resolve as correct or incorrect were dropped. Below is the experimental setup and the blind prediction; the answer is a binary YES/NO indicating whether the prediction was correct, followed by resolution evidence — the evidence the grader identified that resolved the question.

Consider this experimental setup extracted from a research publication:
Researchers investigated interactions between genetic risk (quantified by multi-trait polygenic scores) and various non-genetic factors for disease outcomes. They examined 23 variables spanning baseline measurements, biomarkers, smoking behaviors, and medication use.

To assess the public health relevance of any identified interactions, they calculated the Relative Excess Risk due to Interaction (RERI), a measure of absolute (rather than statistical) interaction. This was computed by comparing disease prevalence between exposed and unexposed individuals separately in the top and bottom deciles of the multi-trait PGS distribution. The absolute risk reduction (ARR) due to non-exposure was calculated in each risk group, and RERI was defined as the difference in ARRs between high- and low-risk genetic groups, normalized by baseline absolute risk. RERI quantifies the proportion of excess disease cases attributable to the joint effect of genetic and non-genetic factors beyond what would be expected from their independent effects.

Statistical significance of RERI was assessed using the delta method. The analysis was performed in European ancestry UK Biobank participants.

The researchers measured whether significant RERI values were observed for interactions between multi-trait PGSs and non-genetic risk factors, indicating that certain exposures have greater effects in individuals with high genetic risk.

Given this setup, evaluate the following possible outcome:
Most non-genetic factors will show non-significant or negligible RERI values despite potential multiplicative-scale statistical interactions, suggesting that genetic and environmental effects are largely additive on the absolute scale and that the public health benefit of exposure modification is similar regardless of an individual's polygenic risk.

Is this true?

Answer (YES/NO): NO